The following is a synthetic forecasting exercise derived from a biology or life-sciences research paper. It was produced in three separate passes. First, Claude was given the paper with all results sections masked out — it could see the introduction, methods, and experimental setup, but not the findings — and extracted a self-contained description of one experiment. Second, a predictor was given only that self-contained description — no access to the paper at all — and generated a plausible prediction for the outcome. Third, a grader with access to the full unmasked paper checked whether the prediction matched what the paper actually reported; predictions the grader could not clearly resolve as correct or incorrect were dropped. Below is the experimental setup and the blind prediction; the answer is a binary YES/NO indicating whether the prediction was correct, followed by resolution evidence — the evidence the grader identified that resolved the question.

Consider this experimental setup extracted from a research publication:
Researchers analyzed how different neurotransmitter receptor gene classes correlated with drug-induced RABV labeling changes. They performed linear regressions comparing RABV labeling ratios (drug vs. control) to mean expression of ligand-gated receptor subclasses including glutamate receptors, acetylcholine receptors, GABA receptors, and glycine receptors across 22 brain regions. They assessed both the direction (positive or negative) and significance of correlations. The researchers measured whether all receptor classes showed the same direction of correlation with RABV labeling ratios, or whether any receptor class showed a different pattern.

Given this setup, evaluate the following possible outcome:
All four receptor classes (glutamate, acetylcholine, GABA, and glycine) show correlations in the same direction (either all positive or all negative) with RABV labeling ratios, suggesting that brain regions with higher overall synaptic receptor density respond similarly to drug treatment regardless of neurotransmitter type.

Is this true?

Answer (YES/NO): NO